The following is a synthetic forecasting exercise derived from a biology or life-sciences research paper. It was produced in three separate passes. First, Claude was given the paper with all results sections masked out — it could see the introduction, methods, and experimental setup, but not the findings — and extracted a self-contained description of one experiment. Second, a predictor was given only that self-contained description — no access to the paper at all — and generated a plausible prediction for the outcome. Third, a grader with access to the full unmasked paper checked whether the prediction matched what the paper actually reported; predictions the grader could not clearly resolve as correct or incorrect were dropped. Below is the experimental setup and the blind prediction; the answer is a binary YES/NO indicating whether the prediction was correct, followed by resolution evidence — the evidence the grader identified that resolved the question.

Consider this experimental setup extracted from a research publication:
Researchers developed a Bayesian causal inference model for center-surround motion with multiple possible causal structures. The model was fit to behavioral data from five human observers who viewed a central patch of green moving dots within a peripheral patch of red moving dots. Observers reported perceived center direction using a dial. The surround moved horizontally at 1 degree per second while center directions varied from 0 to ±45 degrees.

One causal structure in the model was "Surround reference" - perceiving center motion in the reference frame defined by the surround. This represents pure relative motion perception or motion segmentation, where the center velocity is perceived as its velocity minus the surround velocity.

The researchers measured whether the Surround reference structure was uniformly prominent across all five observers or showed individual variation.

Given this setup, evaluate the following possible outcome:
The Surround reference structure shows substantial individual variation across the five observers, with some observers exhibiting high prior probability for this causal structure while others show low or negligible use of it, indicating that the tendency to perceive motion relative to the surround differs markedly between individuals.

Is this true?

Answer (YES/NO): YES